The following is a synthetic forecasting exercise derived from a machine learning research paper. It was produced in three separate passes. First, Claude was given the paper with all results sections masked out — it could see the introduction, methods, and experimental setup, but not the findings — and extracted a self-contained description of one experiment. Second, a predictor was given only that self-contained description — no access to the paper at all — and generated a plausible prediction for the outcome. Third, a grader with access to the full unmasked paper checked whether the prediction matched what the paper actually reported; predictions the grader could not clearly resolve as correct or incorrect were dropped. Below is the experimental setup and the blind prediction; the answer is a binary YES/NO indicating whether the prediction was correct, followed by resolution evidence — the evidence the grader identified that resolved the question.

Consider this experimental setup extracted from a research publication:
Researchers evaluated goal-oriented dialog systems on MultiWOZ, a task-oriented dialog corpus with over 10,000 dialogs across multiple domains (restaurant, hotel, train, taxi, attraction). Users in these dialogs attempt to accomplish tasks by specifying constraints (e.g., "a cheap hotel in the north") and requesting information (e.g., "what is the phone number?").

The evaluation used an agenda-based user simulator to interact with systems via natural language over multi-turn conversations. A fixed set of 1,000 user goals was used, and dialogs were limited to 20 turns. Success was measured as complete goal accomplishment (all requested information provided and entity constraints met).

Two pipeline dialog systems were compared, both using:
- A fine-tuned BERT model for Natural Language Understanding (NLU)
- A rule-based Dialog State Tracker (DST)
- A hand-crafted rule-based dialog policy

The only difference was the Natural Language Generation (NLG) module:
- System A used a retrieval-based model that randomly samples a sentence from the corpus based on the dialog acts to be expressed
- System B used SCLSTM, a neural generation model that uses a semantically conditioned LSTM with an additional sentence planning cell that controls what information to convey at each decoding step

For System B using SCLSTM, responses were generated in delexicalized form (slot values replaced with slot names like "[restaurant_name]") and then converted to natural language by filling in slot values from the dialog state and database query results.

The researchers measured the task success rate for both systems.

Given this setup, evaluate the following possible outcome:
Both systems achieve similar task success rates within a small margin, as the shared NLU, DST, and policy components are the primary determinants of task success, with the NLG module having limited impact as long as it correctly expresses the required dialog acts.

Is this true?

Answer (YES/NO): NO